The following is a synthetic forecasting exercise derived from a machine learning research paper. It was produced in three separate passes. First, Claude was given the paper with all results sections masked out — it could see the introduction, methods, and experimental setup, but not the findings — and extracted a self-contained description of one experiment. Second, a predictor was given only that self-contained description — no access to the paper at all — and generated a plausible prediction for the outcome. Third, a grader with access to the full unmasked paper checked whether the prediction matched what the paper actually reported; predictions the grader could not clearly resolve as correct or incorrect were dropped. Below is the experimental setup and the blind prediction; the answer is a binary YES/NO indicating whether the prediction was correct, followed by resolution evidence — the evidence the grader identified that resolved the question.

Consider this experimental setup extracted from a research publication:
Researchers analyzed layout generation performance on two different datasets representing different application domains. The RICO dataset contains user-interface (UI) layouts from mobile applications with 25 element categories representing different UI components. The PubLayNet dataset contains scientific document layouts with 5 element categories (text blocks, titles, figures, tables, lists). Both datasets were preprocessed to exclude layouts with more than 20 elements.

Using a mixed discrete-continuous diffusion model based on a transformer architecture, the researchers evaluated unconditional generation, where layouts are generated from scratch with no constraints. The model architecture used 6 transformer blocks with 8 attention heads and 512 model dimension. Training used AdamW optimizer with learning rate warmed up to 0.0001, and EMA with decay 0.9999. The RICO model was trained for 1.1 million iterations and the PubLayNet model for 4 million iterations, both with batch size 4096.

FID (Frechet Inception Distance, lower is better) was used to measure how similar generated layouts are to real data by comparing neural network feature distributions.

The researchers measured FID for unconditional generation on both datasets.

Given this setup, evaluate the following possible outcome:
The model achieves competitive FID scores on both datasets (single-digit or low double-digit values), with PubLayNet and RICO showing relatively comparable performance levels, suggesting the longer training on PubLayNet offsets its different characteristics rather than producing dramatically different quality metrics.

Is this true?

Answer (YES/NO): NO